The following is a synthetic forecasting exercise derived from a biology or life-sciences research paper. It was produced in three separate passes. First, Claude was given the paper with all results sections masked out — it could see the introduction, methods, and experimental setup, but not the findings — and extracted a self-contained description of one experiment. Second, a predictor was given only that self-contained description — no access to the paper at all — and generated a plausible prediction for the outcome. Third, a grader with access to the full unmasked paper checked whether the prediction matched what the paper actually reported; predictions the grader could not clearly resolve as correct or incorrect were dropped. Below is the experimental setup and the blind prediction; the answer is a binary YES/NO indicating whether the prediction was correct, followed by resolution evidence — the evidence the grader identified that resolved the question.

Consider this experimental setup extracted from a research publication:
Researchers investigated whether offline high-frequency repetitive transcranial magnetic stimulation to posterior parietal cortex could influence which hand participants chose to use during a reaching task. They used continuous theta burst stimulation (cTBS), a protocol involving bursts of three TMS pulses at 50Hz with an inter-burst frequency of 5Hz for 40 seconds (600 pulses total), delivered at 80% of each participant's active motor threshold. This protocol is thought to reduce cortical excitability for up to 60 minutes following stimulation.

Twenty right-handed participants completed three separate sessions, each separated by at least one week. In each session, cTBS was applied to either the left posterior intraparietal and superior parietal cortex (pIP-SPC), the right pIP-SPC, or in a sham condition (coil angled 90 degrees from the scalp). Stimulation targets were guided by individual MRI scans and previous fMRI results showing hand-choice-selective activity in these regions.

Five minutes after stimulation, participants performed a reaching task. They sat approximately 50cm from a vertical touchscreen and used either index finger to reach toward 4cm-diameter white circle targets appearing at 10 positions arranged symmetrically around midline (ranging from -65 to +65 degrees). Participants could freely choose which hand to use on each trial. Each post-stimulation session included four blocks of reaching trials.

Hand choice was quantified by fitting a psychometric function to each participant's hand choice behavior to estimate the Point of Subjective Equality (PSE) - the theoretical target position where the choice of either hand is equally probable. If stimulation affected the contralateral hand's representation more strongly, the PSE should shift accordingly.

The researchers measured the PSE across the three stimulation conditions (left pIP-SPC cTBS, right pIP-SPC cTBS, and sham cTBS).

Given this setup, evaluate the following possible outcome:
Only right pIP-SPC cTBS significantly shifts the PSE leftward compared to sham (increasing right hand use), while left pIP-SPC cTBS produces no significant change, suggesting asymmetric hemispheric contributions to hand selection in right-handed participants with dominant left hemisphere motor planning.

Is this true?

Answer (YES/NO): NO